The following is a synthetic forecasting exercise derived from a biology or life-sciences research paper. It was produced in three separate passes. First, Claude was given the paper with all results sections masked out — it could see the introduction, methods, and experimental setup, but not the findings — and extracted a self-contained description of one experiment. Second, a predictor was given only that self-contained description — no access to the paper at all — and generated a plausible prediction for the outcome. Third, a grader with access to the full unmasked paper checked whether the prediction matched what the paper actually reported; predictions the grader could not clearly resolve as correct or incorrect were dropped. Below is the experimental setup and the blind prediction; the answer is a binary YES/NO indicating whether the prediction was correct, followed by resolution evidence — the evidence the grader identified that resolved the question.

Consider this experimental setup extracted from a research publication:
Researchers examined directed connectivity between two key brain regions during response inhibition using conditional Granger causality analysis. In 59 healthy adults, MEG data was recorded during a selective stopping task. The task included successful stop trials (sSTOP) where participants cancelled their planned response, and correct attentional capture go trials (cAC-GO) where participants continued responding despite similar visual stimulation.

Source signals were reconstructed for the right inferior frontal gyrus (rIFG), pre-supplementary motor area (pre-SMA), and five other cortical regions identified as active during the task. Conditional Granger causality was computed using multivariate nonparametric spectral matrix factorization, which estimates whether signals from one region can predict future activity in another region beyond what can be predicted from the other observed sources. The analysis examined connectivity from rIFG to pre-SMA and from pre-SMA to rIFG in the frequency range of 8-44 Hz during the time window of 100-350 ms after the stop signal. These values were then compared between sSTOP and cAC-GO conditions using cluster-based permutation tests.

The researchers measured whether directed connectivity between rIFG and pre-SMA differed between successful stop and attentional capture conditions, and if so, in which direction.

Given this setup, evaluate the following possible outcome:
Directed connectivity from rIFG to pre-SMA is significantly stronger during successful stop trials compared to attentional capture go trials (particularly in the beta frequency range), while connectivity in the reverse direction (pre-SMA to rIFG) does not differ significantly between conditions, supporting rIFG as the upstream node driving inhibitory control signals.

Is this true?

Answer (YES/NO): YES